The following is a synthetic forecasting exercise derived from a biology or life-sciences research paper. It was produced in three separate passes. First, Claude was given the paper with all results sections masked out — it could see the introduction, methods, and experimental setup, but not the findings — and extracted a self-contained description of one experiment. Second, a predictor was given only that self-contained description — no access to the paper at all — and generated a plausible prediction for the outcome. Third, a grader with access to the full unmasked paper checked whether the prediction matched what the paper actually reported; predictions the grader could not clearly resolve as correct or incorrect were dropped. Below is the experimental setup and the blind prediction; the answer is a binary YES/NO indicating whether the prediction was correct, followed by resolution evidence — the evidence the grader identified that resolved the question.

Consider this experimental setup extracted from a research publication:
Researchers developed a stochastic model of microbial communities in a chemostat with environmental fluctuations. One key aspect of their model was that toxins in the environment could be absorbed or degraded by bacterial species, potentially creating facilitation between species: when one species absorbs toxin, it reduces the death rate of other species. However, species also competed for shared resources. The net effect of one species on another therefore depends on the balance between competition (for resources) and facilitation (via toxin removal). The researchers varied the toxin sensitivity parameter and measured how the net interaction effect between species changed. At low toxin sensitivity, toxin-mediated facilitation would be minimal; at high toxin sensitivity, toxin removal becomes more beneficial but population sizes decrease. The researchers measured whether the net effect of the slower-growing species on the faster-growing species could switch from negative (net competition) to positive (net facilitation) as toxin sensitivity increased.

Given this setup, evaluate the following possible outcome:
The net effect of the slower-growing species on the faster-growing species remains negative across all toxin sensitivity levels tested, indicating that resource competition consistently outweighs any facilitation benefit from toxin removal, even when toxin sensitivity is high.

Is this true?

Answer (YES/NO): NO